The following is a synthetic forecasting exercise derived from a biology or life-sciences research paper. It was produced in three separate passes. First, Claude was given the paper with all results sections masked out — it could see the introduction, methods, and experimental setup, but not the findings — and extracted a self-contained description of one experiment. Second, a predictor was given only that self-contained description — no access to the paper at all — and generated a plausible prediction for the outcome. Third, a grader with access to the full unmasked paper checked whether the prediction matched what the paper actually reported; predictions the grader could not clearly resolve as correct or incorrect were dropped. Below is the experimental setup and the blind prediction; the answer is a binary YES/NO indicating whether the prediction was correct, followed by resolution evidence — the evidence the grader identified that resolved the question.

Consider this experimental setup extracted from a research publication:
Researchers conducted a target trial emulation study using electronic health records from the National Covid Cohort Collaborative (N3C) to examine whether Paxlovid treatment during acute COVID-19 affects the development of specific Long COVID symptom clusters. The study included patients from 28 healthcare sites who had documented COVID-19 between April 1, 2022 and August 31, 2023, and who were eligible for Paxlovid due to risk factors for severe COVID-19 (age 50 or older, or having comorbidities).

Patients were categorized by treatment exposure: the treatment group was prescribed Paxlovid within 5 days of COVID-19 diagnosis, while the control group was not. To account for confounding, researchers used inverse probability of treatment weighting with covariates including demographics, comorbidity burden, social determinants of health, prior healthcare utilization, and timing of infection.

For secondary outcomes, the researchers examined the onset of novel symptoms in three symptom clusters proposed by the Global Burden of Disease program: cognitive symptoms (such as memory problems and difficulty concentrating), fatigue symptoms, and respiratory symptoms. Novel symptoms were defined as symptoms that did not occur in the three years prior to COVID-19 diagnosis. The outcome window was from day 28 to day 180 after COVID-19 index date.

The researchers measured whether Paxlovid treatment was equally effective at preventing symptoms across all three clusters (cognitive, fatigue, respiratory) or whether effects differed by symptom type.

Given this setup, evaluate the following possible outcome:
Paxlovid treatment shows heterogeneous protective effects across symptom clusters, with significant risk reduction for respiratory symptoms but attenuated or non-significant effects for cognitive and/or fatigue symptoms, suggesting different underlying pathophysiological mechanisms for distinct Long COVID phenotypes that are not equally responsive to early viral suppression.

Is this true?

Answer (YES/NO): NO